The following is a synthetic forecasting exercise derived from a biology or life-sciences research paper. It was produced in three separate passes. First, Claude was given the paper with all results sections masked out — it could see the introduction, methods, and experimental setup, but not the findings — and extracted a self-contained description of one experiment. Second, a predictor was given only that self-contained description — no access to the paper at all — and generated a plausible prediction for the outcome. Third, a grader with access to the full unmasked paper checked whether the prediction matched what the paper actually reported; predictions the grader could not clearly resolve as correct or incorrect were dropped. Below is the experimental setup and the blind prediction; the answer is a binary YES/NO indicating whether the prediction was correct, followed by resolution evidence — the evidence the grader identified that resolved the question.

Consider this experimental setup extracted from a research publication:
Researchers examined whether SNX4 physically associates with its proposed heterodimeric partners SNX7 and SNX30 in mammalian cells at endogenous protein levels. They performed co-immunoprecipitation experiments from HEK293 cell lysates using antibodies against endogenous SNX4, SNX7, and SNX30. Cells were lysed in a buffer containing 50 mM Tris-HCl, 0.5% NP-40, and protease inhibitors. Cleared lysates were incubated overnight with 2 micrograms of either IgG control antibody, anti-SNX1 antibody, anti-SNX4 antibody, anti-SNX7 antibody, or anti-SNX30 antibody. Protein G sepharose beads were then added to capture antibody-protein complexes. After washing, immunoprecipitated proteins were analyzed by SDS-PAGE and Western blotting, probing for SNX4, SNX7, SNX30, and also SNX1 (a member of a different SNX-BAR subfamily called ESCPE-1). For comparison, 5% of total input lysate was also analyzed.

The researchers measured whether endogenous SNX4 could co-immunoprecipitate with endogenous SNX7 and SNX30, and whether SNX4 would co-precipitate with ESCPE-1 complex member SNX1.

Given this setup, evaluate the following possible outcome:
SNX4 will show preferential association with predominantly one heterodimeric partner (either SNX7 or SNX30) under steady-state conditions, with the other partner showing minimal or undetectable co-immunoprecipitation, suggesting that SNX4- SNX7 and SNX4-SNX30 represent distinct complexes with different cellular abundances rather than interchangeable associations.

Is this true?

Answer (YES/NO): NO